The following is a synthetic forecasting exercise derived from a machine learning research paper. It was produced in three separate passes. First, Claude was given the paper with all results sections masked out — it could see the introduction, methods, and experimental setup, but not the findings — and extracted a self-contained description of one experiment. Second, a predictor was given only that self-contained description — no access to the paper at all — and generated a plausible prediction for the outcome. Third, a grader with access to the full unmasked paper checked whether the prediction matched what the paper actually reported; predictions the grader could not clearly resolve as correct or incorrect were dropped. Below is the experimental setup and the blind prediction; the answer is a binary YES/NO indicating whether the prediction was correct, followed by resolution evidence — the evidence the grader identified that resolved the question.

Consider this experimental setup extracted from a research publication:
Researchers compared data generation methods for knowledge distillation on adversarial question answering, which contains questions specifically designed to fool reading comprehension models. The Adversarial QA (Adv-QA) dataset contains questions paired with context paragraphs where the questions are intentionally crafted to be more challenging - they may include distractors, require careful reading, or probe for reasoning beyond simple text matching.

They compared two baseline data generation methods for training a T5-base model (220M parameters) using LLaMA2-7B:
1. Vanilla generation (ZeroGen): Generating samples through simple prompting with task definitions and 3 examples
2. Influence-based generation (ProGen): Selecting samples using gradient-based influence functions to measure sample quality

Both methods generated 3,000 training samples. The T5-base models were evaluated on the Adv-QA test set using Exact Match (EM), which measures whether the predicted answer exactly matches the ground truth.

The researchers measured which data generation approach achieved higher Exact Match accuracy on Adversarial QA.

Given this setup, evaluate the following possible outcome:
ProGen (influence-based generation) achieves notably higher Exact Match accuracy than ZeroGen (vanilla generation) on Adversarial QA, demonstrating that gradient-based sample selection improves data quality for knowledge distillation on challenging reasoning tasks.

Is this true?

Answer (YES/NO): NO